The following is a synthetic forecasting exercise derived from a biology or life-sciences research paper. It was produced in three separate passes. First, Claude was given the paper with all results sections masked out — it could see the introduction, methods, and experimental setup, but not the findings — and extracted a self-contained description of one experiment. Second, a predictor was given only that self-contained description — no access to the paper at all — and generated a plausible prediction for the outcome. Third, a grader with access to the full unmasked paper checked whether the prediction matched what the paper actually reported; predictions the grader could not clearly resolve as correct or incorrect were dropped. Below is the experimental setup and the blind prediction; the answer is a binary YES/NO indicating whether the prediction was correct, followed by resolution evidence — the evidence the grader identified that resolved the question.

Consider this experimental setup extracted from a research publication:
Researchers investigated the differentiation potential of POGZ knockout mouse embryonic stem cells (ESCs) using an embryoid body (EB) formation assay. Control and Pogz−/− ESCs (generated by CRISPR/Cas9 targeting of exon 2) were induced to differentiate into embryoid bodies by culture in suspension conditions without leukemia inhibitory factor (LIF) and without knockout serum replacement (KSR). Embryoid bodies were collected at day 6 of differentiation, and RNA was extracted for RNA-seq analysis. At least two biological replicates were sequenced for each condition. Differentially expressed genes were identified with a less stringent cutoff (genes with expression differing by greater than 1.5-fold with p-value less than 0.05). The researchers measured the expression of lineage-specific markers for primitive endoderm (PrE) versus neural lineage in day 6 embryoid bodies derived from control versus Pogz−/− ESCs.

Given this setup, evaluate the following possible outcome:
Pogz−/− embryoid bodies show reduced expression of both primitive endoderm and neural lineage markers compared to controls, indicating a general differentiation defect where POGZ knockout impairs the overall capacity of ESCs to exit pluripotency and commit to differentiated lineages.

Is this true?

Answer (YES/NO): NO